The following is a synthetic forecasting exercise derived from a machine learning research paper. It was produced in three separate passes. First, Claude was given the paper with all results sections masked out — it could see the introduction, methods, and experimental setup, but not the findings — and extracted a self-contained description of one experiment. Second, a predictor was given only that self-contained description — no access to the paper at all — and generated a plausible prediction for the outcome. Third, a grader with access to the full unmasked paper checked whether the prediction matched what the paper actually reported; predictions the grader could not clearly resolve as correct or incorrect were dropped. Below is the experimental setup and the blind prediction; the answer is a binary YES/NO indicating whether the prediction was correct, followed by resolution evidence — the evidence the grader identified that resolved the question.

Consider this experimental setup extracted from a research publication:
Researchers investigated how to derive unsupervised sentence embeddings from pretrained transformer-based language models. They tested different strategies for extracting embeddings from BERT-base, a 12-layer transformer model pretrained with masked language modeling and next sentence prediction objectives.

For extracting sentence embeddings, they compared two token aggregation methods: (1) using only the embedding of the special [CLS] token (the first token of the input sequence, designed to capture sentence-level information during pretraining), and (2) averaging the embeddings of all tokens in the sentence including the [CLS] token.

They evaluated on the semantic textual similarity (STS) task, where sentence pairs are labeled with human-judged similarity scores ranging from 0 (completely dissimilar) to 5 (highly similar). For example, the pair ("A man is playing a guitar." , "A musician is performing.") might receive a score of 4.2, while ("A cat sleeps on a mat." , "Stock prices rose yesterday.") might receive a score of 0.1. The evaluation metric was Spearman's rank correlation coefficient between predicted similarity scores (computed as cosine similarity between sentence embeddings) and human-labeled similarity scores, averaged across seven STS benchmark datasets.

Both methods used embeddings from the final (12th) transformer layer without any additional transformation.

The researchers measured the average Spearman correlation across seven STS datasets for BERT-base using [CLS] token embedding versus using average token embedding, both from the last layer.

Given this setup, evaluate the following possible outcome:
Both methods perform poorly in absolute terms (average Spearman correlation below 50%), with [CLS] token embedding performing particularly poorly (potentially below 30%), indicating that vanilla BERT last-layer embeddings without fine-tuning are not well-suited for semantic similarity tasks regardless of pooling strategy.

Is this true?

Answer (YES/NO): NO